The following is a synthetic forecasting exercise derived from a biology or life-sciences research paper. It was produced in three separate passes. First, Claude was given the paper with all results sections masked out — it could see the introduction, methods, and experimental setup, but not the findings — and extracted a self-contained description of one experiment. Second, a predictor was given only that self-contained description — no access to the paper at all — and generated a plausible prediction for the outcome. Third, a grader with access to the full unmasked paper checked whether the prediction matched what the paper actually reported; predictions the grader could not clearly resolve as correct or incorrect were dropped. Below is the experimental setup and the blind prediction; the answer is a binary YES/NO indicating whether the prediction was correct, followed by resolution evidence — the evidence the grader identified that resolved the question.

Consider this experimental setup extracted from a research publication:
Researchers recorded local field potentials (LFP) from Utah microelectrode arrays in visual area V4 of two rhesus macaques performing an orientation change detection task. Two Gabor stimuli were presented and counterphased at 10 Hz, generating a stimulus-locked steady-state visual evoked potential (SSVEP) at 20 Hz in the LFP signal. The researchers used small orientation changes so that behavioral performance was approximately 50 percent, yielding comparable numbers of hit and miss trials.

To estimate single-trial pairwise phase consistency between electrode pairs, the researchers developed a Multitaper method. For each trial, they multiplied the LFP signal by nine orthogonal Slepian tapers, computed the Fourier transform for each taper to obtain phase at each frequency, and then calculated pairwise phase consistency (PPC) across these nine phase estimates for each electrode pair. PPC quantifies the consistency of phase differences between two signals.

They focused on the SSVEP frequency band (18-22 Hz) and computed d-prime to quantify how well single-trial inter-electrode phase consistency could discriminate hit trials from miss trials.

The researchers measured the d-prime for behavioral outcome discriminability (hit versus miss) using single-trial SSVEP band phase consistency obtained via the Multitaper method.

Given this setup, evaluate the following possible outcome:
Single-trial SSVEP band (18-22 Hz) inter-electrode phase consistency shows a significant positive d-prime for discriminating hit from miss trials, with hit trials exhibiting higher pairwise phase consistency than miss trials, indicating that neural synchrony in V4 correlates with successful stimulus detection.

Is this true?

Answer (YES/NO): NO